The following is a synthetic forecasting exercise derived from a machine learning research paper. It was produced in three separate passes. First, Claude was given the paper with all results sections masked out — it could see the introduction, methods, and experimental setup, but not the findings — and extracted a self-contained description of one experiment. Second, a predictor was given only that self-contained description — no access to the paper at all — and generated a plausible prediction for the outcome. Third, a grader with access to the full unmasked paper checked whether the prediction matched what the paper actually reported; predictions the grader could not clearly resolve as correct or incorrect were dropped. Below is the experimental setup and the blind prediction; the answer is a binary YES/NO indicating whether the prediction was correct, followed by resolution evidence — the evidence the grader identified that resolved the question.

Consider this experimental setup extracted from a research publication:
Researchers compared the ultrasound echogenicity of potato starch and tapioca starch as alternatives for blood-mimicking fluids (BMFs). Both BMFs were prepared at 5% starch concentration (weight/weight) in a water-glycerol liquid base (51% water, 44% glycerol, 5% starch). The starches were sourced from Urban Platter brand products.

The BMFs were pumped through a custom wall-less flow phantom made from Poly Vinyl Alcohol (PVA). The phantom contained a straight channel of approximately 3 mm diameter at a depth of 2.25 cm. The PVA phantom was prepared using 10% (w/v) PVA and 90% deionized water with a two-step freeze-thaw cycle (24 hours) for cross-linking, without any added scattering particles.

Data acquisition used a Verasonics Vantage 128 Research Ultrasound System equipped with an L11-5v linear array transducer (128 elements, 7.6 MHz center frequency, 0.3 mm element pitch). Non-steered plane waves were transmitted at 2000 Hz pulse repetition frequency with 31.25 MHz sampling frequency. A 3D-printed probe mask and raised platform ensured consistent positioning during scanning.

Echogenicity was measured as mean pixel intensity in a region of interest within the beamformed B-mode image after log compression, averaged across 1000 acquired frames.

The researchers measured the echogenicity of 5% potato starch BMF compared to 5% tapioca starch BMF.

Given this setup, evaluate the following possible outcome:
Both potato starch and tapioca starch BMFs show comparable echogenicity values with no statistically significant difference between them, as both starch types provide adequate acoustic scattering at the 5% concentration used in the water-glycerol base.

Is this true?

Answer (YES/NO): NO